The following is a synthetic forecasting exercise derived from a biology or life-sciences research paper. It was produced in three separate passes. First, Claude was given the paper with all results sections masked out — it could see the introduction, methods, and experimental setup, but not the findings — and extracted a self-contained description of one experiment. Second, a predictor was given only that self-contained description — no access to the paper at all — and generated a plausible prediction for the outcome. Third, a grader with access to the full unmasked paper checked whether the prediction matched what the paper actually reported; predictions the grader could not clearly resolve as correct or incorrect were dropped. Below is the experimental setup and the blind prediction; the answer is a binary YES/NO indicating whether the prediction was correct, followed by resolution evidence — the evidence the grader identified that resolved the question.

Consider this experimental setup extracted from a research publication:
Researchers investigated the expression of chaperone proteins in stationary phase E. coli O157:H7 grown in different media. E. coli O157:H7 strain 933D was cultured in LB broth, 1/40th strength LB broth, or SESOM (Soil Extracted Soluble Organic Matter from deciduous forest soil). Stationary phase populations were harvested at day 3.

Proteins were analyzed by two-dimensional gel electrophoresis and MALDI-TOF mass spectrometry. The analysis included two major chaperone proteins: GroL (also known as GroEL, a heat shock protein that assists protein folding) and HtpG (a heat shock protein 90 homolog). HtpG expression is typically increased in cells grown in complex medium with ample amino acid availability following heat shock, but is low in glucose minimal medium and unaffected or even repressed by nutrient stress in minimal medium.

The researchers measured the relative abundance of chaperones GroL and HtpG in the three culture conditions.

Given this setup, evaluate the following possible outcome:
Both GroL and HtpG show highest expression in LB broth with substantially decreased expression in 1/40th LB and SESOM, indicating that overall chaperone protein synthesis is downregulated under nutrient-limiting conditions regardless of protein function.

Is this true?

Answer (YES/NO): NO